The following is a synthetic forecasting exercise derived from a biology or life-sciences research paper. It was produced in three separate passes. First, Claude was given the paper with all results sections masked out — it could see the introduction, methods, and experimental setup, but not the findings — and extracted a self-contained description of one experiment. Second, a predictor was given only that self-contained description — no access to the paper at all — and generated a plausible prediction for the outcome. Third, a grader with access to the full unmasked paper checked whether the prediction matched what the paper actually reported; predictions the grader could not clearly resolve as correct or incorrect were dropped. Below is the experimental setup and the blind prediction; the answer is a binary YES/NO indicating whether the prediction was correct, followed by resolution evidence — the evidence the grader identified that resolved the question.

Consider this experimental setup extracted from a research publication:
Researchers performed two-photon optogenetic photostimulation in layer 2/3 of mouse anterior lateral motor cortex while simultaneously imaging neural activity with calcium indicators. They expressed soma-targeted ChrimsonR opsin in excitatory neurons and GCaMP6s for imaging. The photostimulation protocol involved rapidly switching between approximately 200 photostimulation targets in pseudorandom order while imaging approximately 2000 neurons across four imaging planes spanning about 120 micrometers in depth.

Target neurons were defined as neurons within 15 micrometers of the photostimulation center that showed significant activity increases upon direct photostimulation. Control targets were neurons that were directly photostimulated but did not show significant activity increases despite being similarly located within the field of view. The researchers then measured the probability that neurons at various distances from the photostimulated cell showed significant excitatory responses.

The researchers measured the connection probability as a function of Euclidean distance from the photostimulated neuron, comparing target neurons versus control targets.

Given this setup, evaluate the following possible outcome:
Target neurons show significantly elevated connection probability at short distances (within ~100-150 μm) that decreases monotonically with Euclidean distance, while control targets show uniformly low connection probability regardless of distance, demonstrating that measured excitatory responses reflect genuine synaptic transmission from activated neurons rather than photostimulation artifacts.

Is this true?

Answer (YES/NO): YES